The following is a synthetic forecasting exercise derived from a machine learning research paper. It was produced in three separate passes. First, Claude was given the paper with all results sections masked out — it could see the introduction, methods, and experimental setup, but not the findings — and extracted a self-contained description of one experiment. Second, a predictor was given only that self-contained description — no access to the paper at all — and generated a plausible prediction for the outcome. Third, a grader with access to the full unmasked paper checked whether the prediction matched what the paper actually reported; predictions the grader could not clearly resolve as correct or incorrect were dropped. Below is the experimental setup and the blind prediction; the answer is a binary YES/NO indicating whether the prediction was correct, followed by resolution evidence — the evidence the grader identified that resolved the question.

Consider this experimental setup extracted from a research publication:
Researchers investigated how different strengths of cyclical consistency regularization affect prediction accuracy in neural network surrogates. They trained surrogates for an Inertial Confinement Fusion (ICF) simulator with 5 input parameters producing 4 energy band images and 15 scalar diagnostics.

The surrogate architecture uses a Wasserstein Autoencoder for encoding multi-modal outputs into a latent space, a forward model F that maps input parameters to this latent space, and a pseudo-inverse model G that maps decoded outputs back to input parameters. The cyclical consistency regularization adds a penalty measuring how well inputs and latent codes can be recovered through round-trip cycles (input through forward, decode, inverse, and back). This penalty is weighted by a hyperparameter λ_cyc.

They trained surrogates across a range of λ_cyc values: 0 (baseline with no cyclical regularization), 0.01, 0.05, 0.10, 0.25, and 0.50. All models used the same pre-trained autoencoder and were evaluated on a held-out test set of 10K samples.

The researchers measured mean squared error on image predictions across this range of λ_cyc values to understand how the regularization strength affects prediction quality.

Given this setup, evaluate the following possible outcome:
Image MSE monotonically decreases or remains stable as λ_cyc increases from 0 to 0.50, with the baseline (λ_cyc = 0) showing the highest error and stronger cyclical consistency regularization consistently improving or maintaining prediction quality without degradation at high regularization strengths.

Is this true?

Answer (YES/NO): NO